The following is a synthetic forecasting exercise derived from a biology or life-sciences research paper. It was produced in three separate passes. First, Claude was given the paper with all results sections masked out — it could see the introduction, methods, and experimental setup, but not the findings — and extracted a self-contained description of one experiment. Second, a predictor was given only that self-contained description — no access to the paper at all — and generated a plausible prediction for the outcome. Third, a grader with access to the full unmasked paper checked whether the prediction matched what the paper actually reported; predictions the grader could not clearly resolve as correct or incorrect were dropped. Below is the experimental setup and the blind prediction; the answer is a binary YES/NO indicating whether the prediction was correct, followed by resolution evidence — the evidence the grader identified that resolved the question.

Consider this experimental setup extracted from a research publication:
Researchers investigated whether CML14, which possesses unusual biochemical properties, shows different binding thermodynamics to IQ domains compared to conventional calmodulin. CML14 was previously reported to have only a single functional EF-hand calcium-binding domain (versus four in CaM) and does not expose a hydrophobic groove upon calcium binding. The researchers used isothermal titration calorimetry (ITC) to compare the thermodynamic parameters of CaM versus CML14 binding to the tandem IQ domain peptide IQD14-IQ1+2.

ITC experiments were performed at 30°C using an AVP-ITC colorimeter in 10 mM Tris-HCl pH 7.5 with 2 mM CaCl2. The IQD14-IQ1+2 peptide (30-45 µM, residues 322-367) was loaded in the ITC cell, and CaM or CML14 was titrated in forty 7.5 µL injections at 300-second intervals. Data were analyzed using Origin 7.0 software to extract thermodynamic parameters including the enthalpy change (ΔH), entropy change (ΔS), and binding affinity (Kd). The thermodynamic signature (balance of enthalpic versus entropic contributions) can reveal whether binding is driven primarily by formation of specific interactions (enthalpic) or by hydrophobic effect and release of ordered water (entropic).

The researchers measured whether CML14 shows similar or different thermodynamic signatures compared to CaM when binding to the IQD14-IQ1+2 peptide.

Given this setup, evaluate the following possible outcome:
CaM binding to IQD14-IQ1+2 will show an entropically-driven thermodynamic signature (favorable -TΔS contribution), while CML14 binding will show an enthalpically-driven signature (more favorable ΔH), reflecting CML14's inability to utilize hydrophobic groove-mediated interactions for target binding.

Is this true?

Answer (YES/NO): NO